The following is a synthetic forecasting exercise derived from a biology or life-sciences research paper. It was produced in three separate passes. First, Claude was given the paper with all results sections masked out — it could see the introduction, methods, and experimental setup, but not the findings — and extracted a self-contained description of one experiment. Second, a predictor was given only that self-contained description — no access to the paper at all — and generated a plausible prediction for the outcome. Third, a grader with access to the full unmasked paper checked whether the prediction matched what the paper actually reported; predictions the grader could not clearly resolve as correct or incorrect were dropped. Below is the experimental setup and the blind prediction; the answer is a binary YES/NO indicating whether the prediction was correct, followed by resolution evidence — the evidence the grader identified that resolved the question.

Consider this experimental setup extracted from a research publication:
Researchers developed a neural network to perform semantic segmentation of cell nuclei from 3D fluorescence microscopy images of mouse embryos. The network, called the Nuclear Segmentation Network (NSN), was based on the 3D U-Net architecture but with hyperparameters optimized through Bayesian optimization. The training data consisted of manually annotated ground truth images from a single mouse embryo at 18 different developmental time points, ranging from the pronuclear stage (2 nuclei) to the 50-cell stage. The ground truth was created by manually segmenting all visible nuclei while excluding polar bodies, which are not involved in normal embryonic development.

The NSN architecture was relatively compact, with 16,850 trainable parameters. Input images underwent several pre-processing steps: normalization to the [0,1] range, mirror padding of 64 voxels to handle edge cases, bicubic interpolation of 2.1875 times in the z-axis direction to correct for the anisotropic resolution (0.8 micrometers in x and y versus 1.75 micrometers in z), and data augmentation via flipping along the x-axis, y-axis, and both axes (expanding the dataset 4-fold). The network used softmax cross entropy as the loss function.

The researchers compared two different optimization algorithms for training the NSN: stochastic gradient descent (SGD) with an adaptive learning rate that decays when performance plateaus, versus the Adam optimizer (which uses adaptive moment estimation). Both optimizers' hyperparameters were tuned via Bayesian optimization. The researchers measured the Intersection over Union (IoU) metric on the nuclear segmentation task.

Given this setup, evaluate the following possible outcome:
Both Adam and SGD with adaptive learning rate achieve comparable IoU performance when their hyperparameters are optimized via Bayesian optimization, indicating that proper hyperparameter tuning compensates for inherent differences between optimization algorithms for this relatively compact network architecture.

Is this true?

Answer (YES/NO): NO